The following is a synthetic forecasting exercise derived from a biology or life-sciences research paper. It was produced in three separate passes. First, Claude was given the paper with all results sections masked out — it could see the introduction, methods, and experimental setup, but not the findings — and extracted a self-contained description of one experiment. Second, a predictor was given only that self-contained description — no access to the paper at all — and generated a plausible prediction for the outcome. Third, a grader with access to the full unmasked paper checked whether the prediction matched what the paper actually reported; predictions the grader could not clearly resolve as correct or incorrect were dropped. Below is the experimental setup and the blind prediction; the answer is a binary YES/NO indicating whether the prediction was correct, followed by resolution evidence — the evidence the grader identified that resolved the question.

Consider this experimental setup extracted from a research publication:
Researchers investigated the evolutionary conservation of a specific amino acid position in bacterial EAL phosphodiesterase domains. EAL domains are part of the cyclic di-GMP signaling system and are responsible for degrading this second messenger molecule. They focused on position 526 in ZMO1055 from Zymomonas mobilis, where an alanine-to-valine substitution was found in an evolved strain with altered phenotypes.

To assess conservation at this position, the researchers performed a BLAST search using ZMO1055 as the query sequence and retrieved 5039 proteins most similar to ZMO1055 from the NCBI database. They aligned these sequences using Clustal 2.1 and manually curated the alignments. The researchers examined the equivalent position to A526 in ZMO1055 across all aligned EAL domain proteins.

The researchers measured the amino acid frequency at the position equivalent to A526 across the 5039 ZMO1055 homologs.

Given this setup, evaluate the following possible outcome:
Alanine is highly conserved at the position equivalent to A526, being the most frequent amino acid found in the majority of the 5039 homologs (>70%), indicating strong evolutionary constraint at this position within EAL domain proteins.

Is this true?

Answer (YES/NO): YES